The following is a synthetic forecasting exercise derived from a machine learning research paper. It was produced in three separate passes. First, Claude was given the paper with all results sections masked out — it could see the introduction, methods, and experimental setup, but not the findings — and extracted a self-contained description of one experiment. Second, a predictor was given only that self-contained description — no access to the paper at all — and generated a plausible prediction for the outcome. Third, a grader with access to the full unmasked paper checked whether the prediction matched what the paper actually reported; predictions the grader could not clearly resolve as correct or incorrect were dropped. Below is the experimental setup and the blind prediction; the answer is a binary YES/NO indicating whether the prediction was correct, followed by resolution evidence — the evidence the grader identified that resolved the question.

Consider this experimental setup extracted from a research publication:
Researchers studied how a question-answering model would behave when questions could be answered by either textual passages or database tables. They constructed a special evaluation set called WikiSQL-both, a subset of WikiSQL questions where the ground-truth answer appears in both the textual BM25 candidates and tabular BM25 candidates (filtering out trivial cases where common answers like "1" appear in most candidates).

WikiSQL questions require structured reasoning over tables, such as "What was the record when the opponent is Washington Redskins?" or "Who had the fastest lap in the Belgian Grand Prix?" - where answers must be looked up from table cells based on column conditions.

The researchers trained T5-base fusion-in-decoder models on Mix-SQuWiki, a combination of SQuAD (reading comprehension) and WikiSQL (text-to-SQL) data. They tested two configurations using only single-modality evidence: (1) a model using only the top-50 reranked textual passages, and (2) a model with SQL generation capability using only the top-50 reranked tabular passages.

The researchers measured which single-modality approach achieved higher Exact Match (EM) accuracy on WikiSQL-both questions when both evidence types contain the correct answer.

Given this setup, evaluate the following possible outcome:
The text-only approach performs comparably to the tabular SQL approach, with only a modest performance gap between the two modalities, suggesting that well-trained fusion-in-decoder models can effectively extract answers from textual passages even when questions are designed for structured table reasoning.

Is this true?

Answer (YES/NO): NO